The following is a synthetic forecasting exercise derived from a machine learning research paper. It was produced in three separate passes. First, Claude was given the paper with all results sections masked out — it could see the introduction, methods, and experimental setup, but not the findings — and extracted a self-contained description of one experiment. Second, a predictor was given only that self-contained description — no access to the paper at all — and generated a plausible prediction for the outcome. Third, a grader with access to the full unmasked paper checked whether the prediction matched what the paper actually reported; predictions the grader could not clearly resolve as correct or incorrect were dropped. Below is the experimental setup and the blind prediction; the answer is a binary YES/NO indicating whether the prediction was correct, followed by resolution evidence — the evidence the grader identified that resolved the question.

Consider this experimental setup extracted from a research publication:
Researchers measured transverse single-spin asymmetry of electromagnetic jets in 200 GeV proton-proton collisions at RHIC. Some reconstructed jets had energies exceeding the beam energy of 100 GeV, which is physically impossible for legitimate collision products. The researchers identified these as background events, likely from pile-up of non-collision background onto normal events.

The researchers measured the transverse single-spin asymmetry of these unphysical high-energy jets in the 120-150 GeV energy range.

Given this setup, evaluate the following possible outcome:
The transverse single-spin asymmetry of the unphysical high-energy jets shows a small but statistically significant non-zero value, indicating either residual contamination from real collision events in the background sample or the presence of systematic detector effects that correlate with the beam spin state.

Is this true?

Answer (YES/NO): NO